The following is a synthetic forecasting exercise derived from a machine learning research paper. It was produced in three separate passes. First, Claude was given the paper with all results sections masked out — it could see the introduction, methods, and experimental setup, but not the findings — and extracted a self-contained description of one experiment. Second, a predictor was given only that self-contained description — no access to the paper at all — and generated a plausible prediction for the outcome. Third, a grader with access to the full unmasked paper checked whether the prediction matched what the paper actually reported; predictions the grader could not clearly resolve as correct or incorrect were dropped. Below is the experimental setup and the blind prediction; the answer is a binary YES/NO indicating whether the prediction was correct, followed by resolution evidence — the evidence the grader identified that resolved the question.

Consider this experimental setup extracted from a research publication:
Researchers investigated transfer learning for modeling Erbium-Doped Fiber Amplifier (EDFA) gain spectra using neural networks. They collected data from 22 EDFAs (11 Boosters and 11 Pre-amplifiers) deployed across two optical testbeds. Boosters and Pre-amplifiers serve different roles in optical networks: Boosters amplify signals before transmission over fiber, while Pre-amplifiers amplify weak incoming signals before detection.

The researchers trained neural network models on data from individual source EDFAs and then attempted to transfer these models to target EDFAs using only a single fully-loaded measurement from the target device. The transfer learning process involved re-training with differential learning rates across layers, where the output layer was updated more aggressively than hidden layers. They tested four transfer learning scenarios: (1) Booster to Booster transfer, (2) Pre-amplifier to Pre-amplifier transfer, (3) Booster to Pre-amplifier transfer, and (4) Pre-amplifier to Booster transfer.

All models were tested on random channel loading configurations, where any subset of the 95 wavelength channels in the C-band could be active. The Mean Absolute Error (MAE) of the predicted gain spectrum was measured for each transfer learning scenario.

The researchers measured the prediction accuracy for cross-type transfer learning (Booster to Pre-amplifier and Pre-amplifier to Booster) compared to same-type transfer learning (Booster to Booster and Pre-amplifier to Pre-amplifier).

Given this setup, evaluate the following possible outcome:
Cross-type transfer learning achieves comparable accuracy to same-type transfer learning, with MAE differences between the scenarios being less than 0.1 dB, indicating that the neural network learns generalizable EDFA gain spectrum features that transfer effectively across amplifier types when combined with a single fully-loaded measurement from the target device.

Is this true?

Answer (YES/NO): YES